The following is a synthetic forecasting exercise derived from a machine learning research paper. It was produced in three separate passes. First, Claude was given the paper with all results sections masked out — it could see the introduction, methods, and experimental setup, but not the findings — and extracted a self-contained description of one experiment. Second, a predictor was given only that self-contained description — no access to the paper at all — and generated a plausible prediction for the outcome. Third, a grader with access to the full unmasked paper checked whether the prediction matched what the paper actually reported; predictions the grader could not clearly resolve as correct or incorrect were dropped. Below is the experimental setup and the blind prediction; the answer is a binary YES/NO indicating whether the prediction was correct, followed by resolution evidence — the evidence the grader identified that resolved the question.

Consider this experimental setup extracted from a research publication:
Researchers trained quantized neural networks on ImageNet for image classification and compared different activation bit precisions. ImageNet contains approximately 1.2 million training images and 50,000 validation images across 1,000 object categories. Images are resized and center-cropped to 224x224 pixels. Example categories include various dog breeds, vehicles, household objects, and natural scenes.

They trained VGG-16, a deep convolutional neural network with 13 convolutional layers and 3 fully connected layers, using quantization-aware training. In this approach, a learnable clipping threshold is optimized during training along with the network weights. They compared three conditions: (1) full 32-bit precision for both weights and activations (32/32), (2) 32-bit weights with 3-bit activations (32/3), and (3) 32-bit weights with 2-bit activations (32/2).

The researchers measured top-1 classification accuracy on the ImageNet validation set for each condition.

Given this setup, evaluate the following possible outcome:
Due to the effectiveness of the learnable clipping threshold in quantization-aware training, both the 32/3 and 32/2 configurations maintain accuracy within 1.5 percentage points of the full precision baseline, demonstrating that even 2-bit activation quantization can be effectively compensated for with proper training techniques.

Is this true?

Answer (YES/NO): YES